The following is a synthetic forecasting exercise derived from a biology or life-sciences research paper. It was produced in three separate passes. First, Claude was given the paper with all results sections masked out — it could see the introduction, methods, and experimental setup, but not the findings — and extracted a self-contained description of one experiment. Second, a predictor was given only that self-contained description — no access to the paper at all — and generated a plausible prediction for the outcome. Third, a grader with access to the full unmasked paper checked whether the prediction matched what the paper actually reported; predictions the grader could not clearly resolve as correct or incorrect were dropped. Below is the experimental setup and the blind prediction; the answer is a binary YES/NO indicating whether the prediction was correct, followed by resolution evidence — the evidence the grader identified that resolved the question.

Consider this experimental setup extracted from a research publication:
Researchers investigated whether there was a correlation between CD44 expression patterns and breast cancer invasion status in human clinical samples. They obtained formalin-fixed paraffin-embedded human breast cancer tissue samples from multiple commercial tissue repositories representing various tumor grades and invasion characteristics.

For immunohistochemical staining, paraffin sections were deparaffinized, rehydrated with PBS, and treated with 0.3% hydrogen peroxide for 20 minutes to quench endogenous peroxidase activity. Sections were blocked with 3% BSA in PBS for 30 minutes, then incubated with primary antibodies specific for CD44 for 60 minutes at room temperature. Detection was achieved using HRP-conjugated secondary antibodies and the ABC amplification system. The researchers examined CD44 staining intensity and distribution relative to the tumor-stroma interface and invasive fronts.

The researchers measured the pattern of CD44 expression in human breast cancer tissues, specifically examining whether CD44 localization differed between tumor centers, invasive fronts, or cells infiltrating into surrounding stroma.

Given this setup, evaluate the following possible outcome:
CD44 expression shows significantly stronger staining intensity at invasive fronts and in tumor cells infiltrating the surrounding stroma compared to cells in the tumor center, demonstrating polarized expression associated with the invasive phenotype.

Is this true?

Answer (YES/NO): YES